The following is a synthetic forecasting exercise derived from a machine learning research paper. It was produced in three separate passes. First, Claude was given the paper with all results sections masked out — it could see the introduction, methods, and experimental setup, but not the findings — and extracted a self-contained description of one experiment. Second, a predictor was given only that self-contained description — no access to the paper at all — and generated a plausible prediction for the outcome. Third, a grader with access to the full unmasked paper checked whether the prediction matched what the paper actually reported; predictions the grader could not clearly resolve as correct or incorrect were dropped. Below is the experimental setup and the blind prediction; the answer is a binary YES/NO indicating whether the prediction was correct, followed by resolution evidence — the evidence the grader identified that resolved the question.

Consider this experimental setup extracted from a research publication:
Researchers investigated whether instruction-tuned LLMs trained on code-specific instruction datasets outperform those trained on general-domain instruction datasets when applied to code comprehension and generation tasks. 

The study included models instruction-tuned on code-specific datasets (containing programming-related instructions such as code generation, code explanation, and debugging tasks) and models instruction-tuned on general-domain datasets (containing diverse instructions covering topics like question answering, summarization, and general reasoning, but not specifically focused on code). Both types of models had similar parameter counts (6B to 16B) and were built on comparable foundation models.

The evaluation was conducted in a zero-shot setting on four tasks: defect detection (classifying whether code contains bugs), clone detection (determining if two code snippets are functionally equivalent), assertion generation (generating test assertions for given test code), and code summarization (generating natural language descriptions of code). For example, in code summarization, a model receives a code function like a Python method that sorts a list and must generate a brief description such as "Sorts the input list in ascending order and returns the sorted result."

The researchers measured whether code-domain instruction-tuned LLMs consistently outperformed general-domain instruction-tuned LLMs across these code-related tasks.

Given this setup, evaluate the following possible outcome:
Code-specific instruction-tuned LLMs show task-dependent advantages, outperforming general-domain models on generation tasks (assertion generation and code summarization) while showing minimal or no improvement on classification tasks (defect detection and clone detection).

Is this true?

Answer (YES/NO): NO